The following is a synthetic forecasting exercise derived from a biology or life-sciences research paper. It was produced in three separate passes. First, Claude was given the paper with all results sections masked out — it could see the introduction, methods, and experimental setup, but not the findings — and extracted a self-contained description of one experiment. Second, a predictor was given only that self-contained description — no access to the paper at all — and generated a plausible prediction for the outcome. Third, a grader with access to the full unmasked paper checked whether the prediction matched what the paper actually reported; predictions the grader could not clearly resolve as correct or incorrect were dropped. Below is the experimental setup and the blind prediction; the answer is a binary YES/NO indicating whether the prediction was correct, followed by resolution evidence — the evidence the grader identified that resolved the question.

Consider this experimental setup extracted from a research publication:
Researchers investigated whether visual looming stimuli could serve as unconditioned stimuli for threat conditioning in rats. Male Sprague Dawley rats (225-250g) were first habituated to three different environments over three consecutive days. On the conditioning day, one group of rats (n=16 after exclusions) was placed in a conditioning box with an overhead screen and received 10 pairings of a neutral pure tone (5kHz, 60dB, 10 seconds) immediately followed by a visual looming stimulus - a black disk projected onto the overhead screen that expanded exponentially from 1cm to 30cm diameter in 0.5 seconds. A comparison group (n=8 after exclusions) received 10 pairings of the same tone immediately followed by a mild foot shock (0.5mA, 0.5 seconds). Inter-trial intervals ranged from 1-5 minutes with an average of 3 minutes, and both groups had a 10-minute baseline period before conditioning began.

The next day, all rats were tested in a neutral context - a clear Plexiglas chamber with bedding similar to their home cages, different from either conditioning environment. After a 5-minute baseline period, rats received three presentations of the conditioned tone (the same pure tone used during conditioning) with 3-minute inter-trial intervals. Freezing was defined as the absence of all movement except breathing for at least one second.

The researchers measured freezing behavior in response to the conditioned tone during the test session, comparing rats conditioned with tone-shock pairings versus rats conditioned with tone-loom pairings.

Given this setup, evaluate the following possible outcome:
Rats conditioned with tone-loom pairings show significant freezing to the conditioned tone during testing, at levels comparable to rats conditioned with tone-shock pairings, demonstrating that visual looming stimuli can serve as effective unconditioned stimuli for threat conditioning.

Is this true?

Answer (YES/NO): NO